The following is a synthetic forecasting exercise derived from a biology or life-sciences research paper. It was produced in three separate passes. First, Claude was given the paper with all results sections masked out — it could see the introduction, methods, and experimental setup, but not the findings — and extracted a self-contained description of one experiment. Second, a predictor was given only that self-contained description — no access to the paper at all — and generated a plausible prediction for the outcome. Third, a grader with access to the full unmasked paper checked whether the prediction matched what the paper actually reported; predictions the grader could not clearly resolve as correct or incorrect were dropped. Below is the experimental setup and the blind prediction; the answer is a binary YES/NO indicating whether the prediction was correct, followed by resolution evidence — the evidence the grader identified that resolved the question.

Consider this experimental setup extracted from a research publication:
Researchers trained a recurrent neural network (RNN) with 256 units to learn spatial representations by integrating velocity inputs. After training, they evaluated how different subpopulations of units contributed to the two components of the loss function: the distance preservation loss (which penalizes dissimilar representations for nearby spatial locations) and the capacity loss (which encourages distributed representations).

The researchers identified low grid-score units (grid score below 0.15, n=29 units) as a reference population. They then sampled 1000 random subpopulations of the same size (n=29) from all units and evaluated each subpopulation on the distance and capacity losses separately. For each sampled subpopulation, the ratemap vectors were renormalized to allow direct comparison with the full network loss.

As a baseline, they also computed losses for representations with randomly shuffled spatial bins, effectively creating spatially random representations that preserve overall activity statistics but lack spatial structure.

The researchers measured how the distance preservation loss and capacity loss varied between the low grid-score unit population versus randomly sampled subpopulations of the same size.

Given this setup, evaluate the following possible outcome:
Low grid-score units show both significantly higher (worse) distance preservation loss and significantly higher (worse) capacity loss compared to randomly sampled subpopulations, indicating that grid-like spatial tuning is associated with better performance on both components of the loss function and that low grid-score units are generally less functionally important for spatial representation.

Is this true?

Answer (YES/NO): NO